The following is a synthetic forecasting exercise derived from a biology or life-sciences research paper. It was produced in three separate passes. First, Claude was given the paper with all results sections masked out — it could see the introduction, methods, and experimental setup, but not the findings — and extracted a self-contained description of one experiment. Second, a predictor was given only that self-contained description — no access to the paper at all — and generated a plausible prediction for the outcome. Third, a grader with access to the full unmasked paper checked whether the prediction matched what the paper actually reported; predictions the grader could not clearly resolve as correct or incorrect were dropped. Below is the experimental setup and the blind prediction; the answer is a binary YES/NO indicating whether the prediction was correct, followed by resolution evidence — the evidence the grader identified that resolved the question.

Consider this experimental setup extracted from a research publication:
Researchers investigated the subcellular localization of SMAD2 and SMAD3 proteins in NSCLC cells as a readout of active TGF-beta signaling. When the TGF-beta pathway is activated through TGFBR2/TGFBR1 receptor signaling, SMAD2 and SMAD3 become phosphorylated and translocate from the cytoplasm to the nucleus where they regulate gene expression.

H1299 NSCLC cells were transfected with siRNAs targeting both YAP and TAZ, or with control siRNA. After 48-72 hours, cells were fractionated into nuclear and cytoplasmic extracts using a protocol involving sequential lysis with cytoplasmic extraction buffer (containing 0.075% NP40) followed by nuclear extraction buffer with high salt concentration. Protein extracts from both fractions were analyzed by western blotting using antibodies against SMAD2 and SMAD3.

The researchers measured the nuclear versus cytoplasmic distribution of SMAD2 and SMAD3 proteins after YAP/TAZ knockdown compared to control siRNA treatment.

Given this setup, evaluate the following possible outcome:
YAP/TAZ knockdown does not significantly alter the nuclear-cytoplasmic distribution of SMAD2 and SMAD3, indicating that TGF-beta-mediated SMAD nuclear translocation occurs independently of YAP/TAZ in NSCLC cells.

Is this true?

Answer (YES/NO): NO